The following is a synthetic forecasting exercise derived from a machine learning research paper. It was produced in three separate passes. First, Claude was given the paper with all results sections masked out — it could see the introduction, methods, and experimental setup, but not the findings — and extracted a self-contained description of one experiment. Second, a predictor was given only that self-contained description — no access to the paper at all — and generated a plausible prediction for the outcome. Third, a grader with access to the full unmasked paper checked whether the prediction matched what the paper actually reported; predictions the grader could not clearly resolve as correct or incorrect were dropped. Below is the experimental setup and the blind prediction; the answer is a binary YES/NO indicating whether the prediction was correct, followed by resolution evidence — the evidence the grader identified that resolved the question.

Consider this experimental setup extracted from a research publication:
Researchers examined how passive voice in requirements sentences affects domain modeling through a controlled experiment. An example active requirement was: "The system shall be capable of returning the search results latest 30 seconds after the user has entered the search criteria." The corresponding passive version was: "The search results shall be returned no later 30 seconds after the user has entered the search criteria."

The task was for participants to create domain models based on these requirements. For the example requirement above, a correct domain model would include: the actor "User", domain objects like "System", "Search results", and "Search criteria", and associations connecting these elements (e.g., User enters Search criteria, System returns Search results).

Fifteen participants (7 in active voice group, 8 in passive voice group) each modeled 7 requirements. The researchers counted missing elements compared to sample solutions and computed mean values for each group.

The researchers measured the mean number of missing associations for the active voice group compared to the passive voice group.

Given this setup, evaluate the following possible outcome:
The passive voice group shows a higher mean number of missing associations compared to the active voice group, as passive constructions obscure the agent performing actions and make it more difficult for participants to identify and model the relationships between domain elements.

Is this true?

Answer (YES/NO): YES